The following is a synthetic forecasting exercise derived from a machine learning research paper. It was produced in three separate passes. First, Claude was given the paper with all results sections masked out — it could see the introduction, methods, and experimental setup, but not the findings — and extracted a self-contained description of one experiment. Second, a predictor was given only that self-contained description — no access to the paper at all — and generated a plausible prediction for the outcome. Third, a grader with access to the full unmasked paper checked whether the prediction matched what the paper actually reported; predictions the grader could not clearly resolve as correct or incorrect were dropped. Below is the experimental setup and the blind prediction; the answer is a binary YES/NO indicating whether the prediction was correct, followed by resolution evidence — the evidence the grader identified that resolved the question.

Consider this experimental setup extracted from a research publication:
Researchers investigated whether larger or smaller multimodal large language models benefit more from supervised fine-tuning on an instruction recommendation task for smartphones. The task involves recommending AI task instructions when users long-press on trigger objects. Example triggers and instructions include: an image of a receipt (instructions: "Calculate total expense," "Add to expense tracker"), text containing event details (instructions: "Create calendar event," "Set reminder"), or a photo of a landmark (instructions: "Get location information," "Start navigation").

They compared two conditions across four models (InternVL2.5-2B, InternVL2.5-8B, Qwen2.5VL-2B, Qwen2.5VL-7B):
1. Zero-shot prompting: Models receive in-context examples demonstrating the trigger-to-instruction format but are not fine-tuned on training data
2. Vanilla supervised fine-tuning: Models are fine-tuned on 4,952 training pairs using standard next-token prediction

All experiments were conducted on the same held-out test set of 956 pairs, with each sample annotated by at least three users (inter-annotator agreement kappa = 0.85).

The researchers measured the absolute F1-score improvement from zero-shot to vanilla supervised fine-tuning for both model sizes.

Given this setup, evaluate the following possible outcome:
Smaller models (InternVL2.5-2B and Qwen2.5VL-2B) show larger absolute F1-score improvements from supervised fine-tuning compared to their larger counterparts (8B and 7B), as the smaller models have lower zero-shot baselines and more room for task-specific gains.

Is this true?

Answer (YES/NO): NO